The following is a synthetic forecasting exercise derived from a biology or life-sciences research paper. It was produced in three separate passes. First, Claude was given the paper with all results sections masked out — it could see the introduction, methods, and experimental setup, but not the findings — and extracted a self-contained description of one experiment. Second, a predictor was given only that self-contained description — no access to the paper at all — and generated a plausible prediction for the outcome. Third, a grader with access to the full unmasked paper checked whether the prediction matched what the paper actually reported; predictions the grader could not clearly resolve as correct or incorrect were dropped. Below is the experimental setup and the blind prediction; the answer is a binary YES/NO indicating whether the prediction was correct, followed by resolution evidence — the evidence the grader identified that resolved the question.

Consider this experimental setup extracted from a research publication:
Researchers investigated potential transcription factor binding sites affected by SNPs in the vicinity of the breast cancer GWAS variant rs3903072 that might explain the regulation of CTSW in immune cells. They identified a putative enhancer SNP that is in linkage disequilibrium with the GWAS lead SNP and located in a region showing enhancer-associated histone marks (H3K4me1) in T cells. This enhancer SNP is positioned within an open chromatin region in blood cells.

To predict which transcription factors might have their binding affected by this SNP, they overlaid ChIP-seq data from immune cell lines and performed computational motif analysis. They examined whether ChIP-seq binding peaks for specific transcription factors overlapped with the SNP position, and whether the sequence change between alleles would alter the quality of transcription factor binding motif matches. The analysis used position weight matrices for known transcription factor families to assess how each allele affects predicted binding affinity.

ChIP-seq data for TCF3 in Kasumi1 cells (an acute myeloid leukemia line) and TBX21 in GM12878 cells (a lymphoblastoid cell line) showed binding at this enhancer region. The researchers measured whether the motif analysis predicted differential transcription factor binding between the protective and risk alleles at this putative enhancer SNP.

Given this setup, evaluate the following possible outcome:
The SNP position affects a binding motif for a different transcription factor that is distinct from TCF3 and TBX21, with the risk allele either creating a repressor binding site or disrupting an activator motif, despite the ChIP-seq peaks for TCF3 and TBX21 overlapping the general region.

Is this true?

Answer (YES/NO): NO